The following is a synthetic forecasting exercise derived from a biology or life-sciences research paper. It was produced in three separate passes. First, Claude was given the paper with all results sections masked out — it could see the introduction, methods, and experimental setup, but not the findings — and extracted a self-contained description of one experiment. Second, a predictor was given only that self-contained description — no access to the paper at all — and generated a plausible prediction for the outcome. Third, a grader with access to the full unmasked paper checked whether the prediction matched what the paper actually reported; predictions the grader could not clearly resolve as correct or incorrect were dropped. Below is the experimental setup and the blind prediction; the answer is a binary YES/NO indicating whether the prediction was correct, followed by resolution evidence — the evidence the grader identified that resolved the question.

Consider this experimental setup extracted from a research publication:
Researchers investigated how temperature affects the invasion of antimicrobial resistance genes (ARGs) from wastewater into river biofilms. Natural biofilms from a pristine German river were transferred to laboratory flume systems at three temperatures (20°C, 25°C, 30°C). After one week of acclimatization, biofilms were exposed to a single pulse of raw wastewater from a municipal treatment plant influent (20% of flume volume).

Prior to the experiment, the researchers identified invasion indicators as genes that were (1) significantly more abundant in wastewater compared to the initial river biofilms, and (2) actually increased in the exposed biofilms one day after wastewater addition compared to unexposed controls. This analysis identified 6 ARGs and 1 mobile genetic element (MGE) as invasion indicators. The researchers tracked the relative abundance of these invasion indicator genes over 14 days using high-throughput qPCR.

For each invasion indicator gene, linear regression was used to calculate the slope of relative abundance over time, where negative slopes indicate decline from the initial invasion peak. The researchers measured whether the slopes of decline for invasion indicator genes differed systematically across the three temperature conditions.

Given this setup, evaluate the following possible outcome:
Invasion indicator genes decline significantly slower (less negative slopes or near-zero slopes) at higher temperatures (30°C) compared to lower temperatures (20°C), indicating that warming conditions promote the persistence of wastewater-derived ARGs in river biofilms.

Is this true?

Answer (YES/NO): NO